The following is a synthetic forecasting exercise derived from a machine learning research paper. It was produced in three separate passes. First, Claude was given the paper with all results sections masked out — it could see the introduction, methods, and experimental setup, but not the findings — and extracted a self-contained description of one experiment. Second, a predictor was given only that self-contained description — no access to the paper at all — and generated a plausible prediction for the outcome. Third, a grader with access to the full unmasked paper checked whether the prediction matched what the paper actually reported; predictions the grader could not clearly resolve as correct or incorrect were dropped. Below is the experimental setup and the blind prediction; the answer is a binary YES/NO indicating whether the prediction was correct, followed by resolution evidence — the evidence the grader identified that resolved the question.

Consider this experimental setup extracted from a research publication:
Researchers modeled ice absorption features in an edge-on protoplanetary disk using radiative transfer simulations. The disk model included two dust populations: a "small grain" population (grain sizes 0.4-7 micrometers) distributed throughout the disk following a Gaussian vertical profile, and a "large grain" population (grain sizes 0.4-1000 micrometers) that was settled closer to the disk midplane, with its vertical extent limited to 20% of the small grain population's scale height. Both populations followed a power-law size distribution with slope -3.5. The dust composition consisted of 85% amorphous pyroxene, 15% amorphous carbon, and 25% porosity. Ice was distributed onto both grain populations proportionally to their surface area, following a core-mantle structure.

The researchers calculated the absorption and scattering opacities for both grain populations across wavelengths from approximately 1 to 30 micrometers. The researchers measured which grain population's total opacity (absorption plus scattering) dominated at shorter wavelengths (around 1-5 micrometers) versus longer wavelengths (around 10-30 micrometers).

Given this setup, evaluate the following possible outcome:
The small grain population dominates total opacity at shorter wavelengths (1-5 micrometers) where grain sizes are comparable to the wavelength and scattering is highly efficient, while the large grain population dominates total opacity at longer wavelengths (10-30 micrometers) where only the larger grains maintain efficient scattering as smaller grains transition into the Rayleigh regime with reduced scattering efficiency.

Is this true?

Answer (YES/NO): YES